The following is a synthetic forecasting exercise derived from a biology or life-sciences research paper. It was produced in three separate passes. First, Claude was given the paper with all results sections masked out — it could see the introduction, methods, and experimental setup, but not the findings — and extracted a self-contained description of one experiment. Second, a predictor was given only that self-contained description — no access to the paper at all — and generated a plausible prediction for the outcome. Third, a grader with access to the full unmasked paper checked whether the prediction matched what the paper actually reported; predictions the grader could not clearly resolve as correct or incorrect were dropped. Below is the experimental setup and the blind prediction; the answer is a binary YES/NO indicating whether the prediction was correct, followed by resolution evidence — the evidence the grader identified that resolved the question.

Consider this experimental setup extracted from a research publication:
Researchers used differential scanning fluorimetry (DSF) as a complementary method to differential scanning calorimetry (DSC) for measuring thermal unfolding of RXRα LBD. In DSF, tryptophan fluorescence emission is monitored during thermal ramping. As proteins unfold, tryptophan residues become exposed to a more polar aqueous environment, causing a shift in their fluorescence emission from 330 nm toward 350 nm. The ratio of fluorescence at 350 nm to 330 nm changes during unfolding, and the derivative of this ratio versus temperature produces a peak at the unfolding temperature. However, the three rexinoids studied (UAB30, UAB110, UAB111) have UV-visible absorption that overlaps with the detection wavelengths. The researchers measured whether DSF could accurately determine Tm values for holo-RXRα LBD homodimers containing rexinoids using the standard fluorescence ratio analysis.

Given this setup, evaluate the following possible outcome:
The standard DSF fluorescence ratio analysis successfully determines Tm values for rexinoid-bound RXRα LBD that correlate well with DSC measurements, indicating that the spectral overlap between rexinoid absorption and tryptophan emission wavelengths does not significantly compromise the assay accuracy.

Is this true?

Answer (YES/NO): NO